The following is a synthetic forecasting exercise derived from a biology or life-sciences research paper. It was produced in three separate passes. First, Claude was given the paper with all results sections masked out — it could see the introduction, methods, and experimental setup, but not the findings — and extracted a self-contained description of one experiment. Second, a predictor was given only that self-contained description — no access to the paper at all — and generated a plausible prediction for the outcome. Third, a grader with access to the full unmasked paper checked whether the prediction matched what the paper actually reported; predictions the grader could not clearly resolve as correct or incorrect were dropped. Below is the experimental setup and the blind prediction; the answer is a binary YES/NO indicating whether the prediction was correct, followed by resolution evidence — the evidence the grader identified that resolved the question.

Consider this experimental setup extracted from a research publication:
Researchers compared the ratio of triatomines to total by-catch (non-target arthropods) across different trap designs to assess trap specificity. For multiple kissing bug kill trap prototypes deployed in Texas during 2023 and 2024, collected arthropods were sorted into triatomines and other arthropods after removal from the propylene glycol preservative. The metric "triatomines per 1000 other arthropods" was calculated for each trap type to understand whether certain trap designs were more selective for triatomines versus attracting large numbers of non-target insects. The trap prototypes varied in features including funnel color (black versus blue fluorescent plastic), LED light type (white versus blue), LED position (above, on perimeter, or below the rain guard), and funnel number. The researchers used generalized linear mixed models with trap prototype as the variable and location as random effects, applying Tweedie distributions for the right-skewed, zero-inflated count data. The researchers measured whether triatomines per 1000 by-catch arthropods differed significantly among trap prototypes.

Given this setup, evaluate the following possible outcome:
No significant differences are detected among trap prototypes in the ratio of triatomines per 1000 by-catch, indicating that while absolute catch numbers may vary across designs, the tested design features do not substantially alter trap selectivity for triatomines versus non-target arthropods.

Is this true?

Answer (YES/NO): NO